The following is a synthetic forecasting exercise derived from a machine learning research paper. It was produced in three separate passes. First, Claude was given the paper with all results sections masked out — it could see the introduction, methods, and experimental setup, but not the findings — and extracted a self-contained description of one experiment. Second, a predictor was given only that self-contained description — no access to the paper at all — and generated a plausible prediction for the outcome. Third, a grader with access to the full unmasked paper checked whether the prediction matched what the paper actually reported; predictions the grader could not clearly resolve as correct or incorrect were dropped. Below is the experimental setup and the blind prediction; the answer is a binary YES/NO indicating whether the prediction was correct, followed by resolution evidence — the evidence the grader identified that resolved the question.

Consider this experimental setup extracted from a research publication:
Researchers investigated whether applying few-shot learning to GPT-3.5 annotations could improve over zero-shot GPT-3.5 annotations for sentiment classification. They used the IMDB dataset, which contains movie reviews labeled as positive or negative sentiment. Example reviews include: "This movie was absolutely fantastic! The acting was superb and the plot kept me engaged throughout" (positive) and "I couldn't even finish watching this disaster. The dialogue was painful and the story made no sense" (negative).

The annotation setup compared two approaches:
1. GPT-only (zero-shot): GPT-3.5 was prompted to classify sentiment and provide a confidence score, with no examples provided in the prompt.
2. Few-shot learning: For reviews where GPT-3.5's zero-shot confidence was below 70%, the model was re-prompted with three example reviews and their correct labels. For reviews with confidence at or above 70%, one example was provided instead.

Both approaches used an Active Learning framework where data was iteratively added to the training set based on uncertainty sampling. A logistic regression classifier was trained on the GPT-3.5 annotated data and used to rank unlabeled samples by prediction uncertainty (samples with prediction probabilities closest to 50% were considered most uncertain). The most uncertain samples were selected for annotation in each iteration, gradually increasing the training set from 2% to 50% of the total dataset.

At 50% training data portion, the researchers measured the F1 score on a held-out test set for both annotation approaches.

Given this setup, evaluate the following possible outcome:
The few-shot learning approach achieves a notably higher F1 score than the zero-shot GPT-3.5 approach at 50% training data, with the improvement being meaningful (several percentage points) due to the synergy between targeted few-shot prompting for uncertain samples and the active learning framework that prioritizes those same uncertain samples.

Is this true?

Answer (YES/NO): NO